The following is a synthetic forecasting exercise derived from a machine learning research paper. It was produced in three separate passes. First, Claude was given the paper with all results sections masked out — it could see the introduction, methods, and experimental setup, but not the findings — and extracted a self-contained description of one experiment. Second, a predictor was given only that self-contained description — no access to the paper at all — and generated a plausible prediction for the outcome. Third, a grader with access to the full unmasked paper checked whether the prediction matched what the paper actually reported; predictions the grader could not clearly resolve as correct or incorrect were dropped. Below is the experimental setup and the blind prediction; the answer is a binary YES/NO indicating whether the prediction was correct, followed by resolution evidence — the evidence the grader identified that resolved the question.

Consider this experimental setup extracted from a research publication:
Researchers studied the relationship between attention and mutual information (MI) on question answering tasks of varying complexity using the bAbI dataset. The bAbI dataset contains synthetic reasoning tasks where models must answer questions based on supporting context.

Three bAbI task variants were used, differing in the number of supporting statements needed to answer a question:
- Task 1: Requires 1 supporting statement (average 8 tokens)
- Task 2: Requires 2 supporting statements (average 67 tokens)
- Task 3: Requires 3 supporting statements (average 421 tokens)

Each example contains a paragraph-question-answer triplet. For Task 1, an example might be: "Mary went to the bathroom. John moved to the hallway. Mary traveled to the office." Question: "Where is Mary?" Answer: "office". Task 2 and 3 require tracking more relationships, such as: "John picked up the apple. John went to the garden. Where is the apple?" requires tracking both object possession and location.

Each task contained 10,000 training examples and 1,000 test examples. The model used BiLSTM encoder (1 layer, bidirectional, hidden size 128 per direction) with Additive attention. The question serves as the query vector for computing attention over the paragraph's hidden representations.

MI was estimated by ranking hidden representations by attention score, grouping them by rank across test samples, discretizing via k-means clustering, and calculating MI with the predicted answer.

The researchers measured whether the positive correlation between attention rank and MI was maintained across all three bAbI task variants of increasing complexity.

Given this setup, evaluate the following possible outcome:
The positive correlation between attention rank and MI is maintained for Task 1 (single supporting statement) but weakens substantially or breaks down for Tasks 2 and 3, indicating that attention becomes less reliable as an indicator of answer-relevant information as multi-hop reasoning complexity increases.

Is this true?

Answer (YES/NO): NO